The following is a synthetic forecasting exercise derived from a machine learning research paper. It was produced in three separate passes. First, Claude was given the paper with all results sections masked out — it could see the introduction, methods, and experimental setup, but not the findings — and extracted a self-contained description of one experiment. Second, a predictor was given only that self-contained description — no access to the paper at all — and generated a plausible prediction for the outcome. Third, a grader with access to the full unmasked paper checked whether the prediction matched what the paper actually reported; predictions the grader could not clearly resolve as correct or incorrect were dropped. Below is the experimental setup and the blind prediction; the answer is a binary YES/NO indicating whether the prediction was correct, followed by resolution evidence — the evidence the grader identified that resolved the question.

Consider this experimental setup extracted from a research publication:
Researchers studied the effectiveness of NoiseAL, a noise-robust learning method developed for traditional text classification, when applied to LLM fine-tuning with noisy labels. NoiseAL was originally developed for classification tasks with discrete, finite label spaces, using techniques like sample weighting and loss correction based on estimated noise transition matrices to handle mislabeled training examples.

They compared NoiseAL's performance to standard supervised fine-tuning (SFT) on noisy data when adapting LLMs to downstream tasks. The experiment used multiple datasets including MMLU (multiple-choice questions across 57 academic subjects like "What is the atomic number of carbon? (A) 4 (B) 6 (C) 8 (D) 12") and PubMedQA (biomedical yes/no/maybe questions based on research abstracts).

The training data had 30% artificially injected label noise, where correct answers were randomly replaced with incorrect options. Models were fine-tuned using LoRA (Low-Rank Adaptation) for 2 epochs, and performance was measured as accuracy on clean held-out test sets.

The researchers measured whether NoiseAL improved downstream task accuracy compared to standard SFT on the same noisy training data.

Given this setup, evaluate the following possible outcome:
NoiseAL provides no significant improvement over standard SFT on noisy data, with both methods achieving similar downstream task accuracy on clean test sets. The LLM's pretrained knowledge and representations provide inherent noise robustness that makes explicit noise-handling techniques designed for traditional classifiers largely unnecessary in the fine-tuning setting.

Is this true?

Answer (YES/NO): NO